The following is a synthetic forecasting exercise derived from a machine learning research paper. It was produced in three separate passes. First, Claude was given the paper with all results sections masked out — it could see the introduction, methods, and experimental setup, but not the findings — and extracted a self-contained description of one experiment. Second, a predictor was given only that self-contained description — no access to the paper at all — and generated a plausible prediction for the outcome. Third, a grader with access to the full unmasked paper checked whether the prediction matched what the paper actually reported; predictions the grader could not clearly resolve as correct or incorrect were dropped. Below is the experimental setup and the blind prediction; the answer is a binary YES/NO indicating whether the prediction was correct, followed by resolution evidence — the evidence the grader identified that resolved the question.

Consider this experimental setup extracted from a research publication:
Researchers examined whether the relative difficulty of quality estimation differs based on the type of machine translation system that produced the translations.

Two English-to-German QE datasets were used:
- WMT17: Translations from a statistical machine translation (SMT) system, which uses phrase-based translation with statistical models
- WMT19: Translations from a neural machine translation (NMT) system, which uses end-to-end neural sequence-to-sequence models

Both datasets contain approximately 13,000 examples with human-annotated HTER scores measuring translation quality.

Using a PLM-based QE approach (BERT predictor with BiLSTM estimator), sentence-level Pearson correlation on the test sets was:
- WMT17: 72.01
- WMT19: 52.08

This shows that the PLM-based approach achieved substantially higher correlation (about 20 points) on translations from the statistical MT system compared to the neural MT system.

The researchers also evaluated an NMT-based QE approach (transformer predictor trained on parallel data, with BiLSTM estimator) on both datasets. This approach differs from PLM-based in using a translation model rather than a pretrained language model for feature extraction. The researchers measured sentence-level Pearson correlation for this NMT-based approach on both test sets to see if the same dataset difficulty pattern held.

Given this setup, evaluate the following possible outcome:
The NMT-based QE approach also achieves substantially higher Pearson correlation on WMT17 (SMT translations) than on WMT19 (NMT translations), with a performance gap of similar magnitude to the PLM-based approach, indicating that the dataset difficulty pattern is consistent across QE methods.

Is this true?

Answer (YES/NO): YES